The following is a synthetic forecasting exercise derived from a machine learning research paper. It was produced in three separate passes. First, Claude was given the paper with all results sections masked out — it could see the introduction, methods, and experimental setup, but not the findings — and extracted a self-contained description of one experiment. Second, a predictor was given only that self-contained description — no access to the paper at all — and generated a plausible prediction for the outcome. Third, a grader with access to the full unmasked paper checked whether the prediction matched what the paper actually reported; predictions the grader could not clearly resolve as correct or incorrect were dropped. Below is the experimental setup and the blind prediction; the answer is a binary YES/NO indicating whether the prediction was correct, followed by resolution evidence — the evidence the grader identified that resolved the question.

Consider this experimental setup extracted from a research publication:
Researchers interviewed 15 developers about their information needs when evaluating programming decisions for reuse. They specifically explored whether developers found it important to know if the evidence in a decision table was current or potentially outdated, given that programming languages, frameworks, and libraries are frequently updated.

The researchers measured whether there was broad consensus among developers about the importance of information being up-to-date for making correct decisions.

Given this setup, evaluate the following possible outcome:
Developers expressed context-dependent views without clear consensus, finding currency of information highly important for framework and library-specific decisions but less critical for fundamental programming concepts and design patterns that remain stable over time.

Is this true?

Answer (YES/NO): NO